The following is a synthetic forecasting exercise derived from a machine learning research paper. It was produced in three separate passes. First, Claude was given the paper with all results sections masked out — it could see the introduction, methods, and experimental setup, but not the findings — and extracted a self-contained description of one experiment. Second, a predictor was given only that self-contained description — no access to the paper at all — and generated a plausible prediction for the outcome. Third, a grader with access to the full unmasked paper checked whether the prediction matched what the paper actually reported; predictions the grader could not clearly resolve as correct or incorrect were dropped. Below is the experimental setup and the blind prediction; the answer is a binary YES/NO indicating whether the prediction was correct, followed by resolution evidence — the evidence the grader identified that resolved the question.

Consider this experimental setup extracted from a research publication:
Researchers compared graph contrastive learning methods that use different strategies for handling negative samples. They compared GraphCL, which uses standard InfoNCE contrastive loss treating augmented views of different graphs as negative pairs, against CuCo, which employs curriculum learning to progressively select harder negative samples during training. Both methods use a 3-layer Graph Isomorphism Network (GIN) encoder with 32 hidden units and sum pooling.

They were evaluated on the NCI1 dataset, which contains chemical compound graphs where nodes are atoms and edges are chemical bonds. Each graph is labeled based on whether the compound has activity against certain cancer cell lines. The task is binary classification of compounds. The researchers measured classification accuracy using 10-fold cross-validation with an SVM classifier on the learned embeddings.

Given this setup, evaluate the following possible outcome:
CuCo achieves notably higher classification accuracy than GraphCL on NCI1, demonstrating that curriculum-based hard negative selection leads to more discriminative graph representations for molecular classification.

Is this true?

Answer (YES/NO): YES